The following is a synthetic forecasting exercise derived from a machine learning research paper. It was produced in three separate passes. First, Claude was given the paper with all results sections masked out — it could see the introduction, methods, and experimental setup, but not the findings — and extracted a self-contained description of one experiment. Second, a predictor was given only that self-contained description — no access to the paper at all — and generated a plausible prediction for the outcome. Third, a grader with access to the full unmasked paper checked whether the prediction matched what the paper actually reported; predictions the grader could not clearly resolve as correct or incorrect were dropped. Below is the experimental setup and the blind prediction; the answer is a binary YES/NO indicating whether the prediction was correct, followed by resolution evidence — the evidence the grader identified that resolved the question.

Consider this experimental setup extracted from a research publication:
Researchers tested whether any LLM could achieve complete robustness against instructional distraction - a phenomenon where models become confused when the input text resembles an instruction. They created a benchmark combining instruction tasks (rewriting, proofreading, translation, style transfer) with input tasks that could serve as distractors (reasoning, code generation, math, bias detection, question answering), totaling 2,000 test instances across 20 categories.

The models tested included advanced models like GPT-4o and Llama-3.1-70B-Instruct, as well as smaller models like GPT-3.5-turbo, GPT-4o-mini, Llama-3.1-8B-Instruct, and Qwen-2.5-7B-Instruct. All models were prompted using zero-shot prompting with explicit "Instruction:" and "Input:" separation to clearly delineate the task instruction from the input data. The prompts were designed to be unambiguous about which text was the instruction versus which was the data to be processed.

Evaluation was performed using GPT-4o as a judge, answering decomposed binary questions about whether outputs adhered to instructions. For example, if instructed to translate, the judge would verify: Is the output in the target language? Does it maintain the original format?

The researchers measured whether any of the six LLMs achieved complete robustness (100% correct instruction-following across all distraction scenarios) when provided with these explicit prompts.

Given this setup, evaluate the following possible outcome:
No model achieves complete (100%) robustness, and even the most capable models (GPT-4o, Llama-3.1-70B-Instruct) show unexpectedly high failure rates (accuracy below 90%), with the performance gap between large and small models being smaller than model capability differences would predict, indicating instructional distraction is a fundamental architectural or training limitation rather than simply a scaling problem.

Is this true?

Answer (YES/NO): NO